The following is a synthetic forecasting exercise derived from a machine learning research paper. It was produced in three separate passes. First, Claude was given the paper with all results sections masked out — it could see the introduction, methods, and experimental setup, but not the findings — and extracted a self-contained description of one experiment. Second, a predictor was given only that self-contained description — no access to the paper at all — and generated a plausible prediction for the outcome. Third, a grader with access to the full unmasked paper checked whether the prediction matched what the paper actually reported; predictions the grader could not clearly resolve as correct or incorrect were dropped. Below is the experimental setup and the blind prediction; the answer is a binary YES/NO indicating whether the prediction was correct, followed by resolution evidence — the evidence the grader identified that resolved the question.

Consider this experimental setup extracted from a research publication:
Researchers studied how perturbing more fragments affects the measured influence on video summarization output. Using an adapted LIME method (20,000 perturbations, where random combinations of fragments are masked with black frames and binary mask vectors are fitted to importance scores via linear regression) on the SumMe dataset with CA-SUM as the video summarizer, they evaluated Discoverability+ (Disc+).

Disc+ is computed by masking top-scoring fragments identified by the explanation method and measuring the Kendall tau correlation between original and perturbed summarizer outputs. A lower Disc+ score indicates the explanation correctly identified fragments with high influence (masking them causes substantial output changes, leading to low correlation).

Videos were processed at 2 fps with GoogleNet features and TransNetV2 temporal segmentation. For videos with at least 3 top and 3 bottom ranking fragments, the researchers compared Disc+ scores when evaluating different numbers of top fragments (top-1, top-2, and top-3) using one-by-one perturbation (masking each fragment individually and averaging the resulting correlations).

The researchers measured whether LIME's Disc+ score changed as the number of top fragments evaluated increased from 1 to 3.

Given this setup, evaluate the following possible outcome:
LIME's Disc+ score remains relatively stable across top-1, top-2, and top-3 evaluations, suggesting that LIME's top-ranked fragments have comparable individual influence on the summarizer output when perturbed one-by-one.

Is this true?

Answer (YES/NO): NO